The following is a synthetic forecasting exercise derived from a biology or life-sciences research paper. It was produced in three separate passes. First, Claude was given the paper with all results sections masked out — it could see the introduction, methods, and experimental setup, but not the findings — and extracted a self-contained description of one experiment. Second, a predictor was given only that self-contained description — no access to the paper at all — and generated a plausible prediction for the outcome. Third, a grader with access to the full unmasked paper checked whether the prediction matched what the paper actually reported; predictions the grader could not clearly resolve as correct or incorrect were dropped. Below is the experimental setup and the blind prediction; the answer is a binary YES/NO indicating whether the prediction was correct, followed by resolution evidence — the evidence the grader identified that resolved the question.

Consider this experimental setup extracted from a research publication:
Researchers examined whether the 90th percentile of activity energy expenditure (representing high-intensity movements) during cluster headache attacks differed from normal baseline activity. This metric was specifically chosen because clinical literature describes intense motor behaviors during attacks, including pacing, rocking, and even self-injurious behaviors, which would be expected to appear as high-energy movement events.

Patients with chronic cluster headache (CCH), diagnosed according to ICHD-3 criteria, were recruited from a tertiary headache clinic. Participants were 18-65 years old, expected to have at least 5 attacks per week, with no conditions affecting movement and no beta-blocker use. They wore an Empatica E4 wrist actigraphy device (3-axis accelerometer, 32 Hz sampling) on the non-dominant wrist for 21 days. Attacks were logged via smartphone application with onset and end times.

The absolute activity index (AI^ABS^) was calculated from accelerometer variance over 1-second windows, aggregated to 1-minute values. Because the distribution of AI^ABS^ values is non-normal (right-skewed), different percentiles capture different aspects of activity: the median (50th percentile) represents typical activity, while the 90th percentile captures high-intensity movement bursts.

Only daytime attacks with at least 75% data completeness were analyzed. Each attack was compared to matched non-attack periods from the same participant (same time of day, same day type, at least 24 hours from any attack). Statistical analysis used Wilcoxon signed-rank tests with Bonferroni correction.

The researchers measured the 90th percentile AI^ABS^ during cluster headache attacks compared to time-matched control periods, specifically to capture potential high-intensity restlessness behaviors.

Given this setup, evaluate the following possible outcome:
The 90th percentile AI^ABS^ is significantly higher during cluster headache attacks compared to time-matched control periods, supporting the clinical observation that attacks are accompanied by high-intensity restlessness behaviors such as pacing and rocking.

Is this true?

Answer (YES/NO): NO